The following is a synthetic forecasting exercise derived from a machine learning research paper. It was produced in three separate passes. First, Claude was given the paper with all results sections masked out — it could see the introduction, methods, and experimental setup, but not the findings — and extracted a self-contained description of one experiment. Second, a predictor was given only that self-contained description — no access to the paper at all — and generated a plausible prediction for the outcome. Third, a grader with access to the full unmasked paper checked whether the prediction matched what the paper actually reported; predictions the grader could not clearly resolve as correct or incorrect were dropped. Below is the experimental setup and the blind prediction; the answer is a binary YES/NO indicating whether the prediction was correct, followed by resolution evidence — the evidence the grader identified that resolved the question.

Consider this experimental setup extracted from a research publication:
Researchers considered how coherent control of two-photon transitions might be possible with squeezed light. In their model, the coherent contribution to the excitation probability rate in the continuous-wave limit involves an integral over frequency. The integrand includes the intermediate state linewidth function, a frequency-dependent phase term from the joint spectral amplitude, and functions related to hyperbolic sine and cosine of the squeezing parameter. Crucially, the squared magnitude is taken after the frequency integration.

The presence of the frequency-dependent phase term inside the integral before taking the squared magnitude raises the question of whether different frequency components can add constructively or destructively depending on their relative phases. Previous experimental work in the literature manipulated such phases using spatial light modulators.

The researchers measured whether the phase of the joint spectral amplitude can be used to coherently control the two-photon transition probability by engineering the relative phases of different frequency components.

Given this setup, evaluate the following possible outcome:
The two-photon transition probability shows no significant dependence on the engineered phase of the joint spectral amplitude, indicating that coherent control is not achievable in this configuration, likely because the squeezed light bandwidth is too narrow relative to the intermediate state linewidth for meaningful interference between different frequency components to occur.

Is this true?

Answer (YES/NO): NO